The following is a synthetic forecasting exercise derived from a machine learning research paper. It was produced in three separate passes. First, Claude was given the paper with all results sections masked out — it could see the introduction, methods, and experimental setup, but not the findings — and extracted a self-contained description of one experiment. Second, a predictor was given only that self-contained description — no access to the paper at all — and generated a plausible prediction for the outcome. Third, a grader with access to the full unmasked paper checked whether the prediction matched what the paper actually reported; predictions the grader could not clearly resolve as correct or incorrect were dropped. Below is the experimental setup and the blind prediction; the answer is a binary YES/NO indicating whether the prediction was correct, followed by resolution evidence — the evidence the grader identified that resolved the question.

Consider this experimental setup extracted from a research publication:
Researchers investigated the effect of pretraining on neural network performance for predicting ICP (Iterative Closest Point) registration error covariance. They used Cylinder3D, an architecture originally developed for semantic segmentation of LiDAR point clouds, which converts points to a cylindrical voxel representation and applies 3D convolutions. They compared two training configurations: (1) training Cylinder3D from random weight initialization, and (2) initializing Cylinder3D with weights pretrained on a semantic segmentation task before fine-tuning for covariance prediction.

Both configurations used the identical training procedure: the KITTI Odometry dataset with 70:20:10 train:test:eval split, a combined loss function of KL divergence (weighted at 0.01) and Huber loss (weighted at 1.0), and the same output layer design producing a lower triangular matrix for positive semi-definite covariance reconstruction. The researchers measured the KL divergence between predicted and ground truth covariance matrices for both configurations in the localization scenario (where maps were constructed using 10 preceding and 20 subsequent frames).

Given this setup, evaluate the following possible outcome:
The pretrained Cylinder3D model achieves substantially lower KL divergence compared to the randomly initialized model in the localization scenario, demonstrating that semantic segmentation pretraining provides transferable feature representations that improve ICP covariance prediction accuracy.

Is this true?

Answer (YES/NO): NO